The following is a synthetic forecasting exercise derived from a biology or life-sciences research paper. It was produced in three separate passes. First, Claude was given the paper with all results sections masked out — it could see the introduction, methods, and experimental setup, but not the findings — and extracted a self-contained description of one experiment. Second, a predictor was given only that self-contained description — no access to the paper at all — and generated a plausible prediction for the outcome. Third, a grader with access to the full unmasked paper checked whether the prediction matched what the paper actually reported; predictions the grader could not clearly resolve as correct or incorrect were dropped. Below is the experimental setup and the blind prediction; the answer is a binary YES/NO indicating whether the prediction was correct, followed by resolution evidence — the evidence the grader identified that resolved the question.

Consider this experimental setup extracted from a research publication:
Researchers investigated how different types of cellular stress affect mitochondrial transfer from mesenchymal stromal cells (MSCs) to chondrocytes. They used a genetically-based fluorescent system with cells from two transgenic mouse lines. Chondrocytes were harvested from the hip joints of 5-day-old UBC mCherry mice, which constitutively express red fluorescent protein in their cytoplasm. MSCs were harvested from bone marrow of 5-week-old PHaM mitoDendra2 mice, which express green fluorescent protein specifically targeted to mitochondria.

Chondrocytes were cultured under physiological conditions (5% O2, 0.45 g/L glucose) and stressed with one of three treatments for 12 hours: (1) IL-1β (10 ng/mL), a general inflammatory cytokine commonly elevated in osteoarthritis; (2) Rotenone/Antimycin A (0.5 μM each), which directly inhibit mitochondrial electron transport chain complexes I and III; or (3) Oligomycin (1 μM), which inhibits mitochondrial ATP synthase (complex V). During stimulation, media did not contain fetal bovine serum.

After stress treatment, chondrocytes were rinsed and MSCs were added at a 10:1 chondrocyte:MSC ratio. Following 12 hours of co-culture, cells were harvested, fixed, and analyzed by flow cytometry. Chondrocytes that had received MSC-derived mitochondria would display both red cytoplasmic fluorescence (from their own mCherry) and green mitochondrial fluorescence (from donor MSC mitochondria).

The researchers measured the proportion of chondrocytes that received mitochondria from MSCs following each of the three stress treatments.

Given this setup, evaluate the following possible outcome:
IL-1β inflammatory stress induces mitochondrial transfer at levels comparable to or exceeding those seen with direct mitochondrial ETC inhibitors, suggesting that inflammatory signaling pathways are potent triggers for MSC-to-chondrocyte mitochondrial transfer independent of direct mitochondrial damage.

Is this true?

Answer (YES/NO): NO